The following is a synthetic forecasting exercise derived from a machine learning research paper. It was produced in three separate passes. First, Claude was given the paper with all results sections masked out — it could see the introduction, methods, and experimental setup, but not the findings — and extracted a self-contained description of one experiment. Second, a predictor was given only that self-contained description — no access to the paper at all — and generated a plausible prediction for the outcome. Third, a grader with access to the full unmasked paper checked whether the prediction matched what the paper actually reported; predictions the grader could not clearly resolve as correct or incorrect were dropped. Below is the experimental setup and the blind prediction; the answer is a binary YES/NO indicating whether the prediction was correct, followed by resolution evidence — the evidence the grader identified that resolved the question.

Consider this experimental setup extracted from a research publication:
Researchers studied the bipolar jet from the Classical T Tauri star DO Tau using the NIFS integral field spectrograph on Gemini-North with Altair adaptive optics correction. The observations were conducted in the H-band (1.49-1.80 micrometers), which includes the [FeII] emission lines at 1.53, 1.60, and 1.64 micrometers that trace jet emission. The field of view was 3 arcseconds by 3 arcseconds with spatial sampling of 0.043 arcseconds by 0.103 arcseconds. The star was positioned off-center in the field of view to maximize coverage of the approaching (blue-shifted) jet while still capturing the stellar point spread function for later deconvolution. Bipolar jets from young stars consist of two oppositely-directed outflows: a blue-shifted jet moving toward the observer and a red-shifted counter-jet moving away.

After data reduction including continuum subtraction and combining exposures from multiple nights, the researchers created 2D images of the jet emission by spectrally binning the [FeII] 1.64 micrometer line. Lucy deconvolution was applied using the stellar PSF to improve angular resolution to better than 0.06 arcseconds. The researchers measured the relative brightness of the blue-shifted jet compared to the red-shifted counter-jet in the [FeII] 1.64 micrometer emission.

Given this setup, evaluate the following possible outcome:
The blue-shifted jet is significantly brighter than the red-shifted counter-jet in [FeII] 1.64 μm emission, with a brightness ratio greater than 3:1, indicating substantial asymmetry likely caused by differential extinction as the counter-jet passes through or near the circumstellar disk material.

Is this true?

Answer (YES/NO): YES